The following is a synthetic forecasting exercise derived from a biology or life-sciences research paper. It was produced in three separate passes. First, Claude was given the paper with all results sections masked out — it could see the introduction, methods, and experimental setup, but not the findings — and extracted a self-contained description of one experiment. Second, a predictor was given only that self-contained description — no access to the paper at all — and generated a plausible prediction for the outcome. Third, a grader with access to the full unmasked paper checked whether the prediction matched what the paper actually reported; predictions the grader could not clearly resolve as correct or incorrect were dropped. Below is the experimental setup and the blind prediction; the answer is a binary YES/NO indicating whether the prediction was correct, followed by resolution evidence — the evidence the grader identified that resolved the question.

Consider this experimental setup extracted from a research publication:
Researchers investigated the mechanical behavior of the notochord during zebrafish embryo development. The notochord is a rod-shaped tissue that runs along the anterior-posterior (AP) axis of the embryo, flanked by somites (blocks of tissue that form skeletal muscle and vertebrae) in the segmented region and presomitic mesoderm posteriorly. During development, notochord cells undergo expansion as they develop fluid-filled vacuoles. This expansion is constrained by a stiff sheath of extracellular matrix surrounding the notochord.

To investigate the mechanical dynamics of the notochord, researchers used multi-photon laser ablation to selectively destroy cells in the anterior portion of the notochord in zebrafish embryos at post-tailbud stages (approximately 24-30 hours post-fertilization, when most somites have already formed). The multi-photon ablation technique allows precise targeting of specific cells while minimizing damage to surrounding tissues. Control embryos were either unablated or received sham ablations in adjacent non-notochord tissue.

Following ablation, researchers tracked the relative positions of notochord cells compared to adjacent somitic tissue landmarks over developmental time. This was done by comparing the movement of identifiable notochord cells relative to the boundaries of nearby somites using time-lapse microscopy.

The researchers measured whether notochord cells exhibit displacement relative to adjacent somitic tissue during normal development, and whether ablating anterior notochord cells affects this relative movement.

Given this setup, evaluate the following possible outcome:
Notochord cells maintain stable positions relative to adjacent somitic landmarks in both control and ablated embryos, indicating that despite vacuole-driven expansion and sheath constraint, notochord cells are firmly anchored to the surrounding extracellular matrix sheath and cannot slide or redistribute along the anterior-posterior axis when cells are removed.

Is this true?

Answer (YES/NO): NO